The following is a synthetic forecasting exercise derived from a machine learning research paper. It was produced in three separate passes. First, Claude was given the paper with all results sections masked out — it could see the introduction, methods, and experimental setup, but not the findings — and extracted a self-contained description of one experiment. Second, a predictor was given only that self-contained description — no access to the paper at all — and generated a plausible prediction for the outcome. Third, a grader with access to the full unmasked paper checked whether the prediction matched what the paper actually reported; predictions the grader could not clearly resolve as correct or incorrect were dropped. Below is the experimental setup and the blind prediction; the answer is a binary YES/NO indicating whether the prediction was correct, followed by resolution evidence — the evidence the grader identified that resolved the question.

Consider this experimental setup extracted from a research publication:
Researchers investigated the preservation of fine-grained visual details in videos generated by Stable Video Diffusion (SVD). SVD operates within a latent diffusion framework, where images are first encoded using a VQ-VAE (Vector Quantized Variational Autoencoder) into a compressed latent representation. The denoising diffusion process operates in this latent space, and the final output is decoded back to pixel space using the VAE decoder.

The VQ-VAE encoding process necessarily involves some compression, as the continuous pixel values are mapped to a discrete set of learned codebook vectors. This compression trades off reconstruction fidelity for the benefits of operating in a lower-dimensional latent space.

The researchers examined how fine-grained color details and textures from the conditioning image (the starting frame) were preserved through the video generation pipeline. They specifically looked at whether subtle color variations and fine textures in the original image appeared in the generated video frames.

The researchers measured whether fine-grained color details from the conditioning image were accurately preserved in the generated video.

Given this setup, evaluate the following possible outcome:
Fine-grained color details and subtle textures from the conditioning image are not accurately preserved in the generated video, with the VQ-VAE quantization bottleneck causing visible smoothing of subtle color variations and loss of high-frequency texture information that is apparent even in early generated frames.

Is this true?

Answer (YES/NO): YES